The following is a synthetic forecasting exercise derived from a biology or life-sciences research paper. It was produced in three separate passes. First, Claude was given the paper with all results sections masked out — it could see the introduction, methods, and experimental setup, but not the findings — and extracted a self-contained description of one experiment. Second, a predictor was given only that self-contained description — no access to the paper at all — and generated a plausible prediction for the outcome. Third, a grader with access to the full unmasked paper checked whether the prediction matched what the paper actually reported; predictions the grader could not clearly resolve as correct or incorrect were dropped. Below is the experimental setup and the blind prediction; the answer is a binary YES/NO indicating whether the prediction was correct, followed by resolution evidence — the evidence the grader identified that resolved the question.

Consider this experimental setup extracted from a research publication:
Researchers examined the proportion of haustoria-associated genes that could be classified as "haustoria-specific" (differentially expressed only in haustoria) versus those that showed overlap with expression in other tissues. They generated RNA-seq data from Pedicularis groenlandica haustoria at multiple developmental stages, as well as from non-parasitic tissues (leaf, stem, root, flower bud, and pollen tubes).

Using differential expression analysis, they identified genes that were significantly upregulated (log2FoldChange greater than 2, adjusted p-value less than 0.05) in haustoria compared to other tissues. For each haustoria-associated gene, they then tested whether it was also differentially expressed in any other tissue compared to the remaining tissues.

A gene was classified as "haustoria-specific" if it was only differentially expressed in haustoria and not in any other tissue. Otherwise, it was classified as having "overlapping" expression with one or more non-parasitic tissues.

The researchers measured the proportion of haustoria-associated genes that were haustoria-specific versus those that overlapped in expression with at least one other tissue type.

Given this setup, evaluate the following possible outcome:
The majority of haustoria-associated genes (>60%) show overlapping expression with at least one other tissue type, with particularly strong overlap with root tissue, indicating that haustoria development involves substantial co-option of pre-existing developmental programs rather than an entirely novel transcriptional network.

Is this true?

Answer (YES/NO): NO